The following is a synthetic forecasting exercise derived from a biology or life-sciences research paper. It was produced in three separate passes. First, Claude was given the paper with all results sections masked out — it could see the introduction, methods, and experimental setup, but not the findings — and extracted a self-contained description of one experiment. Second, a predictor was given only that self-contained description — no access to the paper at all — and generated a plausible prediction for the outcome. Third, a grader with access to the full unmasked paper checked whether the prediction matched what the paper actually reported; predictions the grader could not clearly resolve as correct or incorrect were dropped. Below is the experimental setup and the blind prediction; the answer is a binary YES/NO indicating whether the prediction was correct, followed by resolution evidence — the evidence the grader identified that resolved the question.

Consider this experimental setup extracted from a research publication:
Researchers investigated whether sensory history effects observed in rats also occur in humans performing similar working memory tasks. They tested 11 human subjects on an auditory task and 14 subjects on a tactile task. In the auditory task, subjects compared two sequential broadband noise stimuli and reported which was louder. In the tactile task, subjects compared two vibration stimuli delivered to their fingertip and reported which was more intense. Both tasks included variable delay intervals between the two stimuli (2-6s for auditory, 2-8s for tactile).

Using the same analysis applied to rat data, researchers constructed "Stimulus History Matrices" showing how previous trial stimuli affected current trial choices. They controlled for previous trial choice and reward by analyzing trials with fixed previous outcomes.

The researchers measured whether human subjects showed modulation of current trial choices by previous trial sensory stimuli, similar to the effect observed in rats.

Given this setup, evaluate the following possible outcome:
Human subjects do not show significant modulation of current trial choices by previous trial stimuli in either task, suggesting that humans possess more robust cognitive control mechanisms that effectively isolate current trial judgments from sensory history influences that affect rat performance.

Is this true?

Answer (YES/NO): NO